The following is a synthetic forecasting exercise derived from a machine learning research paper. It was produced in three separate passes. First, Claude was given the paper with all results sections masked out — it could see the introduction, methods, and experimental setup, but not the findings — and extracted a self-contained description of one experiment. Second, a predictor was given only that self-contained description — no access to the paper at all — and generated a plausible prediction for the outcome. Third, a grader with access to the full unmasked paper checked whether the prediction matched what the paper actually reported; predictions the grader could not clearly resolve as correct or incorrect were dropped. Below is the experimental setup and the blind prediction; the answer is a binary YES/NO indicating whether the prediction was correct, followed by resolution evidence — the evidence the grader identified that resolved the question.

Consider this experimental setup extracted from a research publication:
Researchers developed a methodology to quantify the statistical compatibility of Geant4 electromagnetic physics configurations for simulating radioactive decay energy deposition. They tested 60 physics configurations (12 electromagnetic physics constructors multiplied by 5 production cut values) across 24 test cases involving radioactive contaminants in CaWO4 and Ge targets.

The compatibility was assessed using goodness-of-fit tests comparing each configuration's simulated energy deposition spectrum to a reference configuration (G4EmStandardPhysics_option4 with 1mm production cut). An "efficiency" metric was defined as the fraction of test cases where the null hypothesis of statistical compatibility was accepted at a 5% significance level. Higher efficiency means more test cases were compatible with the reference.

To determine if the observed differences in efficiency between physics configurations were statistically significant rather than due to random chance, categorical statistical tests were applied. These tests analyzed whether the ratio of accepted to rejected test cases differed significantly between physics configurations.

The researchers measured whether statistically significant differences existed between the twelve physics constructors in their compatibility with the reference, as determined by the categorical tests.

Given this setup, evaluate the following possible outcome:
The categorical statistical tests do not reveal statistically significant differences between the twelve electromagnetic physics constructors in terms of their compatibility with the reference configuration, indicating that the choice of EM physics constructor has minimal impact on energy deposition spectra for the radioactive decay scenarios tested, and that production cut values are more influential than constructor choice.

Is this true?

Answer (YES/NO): NO